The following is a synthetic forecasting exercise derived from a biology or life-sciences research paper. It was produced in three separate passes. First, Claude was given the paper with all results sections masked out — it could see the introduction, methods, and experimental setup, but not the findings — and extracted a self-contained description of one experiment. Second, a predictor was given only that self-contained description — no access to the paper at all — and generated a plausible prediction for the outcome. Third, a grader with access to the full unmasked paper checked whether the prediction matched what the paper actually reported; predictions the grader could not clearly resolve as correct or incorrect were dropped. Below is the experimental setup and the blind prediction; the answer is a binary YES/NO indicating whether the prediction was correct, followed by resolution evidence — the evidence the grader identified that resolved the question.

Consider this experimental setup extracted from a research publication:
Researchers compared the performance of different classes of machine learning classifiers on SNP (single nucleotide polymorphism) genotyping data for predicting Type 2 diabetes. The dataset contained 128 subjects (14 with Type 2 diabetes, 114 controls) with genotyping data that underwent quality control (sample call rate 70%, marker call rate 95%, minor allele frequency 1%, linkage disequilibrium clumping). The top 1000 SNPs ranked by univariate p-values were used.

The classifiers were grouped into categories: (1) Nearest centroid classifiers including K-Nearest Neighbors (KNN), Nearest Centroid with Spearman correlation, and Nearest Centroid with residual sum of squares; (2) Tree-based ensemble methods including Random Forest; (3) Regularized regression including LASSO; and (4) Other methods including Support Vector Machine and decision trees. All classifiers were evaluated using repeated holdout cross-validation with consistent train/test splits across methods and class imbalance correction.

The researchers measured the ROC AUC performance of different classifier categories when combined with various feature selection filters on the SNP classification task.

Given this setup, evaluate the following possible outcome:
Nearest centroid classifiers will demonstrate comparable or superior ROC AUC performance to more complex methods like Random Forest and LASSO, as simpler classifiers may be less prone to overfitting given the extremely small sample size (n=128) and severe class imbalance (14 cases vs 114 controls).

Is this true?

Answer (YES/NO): YES